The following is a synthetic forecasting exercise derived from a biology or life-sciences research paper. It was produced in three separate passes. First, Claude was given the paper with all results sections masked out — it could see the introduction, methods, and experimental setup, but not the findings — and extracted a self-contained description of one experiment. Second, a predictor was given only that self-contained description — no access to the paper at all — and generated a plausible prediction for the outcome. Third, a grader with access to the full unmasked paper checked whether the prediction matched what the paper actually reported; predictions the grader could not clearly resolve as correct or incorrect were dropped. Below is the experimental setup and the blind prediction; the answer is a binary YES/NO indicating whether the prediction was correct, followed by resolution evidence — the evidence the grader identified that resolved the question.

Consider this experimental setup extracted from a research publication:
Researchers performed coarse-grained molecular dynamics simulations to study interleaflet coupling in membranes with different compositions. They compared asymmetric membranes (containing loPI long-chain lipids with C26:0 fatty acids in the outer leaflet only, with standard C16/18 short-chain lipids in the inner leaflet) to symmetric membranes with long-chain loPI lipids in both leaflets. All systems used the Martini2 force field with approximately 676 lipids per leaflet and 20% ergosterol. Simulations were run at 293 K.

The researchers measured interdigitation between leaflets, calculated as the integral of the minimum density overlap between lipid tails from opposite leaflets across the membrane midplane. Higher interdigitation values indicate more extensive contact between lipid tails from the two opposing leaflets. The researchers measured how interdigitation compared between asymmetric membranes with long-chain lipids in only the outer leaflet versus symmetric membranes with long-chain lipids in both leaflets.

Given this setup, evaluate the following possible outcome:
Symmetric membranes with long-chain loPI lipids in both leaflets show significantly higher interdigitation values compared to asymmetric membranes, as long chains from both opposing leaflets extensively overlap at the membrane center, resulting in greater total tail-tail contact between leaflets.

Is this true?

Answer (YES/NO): NO